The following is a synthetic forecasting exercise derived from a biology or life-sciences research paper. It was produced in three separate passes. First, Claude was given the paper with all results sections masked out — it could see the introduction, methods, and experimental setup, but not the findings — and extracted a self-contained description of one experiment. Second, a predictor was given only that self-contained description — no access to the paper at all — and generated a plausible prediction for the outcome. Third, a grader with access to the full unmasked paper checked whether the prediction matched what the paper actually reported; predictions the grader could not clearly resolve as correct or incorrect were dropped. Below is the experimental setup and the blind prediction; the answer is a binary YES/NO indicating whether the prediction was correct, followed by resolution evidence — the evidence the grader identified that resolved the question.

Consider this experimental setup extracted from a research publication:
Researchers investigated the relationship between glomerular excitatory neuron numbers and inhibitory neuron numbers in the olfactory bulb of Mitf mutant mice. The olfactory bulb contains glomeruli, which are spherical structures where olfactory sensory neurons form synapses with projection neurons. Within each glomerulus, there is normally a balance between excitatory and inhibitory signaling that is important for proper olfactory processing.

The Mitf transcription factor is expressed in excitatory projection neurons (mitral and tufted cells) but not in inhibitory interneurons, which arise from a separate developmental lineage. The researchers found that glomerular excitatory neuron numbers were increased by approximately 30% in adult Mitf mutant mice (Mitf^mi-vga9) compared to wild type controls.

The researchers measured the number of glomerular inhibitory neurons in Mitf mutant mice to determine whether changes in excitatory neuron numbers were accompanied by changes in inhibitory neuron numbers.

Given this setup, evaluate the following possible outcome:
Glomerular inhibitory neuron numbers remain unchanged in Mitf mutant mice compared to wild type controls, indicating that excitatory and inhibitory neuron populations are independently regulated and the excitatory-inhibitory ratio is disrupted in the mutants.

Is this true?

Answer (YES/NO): NO